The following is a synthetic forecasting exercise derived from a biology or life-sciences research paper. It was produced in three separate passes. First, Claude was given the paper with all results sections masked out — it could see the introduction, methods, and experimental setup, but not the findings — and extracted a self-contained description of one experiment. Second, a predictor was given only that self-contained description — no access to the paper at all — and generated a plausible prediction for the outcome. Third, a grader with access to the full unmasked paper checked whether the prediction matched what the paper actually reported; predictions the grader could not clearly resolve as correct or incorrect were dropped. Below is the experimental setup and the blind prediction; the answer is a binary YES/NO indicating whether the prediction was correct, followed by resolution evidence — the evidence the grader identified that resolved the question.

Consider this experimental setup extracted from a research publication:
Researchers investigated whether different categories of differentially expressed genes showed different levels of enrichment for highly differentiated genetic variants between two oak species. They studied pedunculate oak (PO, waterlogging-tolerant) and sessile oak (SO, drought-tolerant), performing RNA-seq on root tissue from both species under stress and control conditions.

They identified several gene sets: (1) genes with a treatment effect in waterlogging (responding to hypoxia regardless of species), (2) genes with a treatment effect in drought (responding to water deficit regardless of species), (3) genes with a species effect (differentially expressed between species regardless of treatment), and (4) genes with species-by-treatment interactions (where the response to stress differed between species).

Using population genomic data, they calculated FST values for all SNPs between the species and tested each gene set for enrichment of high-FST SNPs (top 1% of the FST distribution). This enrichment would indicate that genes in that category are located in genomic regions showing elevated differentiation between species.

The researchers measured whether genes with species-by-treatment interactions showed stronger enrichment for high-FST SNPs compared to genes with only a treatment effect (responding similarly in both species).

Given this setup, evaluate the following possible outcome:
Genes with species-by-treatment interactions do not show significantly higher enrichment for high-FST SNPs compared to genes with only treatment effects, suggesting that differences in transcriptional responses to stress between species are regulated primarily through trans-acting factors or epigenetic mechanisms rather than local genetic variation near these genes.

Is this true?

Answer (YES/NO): NO